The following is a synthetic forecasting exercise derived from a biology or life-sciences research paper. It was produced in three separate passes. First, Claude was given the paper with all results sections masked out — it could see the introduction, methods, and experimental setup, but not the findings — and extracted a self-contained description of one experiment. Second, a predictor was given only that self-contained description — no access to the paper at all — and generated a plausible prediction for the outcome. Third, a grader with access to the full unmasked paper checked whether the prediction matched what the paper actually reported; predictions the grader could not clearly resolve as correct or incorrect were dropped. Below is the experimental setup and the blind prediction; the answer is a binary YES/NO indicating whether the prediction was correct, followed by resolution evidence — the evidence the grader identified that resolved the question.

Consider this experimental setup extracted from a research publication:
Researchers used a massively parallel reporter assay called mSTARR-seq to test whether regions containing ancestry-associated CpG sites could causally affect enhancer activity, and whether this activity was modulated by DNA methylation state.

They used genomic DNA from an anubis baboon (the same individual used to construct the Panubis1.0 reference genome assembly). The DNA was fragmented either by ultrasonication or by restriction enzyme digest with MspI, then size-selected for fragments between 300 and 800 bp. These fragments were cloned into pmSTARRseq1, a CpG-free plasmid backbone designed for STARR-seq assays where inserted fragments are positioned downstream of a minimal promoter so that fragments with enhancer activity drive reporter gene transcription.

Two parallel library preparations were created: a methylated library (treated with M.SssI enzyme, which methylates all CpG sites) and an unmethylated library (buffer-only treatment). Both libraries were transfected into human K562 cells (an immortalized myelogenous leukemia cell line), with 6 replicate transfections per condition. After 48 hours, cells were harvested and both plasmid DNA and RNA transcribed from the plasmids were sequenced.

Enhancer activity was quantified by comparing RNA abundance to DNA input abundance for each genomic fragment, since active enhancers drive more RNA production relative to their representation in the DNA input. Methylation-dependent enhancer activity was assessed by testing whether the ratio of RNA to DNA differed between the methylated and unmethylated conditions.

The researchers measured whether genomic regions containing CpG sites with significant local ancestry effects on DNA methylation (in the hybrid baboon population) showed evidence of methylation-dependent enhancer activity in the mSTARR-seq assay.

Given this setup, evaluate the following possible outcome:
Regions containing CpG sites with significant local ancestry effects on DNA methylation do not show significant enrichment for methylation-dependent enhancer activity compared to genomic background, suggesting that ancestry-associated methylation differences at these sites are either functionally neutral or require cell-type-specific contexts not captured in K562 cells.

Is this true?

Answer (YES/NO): YES